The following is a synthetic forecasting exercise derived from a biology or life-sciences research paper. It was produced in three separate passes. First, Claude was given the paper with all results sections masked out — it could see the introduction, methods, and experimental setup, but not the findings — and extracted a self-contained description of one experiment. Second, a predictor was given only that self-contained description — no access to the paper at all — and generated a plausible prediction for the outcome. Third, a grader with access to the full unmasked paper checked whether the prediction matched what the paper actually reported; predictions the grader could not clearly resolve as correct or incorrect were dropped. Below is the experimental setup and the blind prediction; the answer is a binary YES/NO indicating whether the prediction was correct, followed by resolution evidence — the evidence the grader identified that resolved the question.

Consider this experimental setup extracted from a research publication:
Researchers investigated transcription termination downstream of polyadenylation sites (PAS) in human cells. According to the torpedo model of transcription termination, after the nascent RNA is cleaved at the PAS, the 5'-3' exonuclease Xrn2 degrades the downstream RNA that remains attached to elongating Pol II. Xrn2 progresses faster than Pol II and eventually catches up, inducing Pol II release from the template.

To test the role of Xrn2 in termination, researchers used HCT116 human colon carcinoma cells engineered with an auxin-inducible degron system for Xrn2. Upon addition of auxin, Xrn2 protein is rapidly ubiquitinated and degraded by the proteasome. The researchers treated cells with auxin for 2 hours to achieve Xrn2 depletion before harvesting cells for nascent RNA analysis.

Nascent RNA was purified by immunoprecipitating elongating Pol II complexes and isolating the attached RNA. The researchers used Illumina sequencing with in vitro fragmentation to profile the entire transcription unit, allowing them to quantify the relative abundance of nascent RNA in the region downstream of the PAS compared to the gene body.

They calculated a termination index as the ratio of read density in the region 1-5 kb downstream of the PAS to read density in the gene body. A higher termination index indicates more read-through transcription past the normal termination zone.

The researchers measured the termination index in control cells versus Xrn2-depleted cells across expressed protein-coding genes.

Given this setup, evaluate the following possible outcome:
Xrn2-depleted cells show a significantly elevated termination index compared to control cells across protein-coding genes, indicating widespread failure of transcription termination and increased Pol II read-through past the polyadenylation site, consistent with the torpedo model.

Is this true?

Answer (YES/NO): YES